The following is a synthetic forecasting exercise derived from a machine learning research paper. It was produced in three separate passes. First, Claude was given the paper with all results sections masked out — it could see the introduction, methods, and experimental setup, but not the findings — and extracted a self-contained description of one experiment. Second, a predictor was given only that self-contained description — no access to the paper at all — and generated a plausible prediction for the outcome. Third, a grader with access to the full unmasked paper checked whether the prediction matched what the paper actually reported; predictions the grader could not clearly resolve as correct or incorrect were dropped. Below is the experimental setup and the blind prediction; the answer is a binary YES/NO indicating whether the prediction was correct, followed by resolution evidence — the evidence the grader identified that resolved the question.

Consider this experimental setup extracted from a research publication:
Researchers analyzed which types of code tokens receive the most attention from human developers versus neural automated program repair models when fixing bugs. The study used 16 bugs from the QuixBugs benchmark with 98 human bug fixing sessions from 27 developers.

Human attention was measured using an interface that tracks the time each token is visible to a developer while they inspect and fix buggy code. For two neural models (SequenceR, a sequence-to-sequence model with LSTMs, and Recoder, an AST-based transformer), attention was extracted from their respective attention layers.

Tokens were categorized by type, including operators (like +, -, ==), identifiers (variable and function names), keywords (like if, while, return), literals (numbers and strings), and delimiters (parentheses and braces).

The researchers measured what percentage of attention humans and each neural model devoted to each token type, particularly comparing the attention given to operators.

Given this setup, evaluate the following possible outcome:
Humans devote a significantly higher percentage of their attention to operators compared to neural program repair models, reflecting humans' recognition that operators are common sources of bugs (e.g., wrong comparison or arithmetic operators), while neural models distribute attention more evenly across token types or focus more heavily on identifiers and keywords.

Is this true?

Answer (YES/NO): YES